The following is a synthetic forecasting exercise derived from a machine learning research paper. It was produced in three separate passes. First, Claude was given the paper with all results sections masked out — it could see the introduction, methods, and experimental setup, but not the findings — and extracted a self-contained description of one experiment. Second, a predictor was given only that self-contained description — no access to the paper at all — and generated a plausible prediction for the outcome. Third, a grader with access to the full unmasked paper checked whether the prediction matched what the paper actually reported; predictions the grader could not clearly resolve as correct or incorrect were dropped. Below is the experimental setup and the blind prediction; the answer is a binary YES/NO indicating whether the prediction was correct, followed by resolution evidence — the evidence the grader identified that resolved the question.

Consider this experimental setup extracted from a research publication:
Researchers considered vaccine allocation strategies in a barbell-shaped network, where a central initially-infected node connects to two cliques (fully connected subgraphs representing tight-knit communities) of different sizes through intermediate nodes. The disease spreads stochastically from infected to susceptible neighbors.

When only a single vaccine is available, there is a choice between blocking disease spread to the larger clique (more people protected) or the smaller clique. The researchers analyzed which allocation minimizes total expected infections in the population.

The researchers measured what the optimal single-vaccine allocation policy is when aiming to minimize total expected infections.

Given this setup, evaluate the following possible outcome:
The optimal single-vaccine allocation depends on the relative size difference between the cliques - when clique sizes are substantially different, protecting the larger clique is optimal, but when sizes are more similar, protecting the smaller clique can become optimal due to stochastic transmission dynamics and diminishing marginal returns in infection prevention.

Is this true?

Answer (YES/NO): NO